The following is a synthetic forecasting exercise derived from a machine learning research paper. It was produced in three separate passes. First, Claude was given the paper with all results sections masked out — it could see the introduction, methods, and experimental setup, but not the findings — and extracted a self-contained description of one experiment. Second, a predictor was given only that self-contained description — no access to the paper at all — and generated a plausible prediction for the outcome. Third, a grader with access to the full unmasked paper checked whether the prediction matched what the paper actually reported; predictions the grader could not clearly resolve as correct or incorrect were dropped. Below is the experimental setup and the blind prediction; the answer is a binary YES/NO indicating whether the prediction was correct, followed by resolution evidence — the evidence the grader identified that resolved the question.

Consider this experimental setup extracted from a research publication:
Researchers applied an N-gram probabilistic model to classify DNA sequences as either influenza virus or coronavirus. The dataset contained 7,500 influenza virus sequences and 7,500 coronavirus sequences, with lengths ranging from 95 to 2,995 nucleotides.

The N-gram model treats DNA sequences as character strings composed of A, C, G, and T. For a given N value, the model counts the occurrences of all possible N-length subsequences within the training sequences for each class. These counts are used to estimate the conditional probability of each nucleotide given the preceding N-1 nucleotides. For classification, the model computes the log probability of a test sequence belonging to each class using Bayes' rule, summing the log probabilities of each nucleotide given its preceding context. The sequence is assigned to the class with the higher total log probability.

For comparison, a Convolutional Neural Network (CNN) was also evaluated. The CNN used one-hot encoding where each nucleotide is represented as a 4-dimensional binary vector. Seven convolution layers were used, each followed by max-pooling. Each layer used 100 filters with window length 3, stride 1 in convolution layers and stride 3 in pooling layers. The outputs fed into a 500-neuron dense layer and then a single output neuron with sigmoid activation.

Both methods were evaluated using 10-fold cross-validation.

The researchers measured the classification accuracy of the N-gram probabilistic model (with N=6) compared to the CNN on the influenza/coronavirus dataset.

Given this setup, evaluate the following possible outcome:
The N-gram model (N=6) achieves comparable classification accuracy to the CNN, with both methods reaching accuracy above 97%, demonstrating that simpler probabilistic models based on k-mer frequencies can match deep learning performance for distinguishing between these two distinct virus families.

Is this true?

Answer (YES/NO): YES